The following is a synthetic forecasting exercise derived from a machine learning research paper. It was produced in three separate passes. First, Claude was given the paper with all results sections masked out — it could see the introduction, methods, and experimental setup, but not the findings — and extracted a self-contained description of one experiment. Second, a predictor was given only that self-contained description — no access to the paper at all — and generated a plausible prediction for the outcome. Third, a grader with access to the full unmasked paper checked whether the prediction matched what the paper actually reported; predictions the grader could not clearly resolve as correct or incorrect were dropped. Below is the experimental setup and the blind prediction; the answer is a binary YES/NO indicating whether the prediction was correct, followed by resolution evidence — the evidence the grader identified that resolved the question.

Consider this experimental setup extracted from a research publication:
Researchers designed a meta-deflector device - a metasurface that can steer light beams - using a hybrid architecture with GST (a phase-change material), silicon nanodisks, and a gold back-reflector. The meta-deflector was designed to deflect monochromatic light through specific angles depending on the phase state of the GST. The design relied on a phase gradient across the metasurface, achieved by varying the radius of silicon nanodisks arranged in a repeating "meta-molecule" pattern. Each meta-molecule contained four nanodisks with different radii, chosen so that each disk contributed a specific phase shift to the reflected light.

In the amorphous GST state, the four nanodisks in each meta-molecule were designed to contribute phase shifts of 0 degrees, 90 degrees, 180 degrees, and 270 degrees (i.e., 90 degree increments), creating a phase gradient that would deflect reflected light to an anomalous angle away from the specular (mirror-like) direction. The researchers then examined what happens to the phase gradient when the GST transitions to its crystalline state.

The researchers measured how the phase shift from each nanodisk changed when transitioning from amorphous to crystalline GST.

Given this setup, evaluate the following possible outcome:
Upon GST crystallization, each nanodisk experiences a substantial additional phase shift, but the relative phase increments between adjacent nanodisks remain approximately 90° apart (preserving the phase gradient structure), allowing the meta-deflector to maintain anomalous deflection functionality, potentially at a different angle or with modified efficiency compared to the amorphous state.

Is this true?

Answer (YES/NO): NO